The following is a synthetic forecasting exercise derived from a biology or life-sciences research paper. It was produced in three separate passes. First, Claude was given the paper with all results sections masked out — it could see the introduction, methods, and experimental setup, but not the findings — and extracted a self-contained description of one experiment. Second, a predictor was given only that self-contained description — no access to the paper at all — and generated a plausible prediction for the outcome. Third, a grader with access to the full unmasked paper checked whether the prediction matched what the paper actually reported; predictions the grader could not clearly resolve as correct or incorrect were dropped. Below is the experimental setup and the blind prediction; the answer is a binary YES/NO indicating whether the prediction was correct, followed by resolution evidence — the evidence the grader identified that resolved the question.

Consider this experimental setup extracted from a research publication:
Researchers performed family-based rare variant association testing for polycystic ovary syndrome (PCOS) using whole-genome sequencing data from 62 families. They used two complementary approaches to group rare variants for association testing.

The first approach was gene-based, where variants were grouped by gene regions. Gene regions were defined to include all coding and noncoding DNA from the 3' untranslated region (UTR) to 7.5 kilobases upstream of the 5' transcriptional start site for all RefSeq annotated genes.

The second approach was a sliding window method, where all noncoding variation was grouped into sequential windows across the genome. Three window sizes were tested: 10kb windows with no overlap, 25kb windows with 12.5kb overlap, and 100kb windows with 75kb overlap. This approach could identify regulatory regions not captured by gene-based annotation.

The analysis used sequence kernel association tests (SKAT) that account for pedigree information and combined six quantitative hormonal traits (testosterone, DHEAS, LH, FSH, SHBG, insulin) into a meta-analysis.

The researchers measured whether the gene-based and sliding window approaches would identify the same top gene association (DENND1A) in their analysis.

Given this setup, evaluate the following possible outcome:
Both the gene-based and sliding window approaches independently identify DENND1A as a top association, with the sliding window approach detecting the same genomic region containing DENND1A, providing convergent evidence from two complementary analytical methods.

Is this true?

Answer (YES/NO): YES